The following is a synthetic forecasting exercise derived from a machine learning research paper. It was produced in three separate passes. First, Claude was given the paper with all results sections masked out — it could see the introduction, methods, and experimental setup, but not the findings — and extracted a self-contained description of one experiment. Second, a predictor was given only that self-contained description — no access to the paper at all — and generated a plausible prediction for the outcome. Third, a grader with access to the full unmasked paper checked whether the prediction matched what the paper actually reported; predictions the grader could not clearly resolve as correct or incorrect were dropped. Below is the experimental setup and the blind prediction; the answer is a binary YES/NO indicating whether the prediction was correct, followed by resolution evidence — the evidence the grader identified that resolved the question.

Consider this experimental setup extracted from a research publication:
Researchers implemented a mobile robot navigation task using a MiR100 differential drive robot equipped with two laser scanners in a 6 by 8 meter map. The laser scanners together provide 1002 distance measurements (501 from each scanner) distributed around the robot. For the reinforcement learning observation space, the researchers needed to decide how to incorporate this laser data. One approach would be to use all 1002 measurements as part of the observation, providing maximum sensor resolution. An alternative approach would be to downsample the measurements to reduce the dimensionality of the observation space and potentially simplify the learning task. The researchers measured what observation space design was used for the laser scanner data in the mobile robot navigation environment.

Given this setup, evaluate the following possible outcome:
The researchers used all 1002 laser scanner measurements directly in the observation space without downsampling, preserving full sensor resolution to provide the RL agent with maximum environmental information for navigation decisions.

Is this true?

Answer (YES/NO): NO